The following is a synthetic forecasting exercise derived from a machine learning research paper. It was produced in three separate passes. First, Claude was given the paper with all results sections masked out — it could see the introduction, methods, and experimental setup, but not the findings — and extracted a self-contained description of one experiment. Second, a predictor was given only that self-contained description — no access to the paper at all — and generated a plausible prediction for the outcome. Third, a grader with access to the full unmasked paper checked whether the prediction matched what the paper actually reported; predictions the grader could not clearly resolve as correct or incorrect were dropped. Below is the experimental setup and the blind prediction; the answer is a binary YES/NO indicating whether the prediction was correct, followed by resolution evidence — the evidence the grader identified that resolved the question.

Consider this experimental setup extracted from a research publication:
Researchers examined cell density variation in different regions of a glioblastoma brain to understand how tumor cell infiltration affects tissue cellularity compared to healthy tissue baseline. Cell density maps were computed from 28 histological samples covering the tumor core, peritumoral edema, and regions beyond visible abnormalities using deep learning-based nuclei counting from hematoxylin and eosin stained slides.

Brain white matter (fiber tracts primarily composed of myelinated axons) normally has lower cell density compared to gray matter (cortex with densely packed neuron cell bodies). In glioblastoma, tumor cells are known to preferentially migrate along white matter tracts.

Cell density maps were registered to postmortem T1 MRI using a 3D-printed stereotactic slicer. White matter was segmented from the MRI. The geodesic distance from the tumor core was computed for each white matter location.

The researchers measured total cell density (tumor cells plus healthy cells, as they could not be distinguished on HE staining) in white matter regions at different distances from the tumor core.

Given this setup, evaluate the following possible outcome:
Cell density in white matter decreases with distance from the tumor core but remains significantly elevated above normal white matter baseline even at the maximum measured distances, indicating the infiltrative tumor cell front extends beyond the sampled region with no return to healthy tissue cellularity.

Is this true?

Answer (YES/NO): NO